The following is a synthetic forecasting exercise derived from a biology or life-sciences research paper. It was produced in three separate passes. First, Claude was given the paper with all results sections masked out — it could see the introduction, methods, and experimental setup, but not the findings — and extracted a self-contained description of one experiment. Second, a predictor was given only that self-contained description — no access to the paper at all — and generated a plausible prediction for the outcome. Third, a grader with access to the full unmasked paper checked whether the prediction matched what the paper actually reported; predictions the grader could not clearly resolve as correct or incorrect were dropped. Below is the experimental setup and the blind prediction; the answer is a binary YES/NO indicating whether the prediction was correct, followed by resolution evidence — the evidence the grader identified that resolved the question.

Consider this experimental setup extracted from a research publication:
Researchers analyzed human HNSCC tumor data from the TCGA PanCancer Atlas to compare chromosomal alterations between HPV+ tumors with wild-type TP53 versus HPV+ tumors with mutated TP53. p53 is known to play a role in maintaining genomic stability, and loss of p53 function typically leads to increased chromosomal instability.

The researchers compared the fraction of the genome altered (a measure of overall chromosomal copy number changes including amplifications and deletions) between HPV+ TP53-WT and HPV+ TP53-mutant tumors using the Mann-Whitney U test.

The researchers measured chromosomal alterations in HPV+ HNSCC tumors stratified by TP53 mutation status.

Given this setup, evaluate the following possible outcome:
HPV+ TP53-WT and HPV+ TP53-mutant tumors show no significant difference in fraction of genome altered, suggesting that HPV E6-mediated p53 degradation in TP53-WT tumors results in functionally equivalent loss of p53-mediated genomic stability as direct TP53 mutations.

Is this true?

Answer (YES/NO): NO